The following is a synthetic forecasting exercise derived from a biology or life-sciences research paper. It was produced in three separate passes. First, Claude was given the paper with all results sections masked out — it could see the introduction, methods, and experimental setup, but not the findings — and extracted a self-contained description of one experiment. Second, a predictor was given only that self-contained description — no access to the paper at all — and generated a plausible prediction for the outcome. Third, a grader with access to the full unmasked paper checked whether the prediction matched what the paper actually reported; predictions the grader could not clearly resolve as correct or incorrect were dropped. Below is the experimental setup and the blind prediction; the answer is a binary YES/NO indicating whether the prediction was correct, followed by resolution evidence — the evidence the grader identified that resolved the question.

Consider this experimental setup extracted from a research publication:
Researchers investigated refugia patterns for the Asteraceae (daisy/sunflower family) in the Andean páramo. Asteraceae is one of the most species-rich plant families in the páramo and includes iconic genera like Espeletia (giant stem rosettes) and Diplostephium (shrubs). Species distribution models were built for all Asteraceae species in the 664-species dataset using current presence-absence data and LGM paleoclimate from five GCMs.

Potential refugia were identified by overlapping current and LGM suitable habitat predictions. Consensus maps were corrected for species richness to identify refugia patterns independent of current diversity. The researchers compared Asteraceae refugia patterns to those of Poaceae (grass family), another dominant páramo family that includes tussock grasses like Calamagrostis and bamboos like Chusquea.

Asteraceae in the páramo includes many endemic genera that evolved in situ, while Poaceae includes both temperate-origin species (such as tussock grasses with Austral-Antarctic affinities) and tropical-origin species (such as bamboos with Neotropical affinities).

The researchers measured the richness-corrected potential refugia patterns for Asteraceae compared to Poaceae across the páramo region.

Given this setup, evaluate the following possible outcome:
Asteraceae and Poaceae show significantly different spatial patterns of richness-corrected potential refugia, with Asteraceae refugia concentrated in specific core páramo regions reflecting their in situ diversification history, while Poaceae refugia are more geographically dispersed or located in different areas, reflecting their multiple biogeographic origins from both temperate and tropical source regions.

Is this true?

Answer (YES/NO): YES